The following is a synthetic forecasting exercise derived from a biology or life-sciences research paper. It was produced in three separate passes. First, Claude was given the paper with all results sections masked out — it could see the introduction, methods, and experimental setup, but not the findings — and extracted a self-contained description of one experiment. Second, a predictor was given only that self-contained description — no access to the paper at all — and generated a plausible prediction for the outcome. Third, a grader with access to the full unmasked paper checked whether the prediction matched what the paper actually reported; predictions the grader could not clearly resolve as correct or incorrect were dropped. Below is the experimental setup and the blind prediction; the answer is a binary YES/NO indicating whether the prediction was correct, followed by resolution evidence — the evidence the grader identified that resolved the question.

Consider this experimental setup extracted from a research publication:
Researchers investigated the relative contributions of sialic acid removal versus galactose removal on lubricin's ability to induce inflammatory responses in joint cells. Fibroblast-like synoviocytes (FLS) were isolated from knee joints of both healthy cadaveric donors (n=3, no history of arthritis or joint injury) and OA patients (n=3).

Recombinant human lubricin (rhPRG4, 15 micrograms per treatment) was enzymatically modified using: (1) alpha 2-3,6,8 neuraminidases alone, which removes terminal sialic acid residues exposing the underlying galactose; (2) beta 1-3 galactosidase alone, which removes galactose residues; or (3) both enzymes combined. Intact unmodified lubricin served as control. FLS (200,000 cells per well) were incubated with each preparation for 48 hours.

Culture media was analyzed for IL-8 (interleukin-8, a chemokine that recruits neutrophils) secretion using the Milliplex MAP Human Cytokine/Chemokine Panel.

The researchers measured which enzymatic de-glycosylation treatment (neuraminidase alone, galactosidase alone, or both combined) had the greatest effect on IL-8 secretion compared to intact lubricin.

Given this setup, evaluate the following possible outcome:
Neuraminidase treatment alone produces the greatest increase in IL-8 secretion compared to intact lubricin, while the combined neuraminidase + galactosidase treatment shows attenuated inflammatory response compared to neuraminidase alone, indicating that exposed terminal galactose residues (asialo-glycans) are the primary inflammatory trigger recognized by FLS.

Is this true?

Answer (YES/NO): NO